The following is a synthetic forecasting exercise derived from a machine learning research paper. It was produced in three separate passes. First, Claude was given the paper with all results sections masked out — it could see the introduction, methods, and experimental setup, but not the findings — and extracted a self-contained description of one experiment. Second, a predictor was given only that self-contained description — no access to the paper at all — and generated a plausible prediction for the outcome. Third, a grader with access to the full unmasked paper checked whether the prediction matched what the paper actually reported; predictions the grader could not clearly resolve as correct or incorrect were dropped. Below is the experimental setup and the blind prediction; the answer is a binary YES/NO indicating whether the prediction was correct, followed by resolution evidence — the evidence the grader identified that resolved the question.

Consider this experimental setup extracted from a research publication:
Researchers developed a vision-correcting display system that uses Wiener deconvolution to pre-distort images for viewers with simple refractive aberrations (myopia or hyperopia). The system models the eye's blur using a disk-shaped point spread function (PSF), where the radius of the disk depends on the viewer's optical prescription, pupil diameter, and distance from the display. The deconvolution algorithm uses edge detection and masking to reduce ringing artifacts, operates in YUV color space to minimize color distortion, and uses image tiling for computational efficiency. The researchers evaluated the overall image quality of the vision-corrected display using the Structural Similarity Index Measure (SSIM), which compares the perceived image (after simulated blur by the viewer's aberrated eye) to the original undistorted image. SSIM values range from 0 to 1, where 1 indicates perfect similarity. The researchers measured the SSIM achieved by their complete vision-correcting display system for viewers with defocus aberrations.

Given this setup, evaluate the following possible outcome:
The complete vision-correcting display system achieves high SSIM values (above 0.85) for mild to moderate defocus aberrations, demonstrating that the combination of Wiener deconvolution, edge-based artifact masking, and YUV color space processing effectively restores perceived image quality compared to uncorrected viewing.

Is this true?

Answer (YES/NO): NO